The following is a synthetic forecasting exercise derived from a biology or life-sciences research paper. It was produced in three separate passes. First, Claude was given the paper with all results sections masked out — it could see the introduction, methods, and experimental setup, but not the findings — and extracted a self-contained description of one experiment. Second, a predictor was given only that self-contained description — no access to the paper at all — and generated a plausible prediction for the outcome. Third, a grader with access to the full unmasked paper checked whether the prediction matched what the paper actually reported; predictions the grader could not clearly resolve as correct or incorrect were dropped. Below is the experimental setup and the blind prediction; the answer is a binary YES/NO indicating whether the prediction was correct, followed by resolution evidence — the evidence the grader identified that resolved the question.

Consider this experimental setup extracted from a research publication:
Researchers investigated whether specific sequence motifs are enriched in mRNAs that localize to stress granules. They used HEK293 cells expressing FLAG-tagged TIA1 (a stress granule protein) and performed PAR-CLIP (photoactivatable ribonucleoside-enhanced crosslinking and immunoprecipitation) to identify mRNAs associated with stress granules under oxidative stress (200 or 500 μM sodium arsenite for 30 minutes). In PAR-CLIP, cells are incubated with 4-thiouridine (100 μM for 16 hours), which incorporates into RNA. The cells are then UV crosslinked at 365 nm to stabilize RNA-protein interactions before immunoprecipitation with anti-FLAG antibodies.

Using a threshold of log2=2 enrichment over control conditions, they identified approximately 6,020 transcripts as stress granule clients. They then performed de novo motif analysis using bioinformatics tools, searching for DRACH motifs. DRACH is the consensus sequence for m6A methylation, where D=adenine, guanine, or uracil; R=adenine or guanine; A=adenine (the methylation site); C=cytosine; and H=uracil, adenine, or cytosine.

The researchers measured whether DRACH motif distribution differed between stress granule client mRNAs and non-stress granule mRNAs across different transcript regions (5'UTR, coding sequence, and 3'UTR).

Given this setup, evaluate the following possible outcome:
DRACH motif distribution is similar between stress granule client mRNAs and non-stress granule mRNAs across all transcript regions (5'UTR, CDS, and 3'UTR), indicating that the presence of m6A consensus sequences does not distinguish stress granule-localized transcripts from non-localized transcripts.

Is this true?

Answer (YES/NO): NO